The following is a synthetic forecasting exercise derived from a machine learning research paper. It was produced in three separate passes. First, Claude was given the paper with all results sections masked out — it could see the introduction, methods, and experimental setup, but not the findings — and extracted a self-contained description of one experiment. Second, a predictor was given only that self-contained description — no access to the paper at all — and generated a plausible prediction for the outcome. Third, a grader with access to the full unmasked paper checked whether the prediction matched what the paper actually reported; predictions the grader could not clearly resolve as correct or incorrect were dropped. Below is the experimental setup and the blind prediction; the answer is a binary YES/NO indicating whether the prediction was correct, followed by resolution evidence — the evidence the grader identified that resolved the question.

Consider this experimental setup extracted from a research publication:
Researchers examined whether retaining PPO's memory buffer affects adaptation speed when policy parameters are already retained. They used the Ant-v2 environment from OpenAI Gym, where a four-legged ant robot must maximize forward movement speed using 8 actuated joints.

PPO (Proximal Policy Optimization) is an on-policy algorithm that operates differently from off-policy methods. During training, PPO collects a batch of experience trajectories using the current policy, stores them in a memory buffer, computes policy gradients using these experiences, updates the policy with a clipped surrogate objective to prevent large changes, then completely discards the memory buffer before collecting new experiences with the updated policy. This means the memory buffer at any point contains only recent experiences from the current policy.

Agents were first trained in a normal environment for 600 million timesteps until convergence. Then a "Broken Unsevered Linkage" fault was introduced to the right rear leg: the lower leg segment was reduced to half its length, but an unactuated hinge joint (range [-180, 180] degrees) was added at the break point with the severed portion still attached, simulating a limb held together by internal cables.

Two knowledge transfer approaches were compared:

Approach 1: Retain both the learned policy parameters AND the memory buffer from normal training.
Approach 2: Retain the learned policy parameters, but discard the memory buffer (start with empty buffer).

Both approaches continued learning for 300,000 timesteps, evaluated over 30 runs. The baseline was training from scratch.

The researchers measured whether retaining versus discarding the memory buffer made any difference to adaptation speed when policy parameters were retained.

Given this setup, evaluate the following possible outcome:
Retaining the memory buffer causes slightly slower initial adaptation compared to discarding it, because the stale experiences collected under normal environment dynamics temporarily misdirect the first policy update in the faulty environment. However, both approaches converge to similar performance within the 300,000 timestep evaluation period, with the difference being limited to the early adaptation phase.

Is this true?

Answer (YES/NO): NO